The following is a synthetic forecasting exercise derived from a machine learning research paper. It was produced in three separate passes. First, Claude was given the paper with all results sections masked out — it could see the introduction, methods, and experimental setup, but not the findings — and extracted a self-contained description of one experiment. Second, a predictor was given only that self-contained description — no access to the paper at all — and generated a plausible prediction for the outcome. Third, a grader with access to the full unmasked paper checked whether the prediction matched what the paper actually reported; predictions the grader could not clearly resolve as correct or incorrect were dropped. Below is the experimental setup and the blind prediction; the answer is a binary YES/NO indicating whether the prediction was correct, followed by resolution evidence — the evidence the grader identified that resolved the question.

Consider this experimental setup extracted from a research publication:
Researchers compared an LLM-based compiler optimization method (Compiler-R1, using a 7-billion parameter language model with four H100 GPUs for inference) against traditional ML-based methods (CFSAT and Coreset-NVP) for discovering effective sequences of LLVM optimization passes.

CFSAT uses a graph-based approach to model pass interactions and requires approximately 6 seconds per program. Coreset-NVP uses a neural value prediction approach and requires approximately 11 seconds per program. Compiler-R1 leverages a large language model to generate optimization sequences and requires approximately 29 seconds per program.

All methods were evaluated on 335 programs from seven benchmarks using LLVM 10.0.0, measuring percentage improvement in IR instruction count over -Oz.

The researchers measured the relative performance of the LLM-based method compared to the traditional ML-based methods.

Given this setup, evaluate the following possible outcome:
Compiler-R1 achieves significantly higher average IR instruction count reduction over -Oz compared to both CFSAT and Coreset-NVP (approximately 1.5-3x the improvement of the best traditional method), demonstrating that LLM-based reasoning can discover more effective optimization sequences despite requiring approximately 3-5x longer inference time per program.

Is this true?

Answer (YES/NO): NO